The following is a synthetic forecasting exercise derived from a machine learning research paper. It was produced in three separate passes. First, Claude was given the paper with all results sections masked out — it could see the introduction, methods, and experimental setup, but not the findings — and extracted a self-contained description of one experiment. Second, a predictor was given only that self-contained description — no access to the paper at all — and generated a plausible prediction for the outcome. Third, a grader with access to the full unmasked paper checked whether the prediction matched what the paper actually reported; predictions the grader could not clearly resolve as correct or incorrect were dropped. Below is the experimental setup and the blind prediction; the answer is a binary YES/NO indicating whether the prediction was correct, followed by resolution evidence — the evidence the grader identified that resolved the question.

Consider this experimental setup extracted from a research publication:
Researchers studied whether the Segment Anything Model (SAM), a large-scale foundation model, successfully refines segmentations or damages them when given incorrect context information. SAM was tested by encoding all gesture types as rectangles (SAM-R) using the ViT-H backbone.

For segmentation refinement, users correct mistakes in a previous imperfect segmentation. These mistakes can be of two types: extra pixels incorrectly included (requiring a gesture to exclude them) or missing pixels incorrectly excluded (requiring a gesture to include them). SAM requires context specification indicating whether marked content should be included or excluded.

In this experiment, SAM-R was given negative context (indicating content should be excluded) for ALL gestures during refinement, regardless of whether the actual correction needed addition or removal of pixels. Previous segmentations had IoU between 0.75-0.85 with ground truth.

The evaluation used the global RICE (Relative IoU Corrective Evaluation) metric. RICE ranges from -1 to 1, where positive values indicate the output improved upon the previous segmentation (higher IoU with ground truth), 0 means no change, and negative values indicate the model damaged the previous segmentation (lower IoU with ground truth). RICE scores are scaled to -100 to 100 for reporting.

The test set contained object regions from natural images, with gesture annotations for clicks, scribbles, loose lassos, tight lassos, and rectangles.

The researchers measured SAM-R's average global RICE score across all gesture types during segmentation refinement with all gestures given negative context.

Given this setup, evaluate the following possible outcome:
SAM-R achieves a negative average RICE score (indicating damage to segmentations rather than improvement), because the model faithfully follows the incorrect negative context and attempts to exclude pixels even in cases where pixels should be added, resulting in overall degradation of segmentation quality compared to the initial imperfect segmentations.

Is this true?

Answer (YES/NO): YES